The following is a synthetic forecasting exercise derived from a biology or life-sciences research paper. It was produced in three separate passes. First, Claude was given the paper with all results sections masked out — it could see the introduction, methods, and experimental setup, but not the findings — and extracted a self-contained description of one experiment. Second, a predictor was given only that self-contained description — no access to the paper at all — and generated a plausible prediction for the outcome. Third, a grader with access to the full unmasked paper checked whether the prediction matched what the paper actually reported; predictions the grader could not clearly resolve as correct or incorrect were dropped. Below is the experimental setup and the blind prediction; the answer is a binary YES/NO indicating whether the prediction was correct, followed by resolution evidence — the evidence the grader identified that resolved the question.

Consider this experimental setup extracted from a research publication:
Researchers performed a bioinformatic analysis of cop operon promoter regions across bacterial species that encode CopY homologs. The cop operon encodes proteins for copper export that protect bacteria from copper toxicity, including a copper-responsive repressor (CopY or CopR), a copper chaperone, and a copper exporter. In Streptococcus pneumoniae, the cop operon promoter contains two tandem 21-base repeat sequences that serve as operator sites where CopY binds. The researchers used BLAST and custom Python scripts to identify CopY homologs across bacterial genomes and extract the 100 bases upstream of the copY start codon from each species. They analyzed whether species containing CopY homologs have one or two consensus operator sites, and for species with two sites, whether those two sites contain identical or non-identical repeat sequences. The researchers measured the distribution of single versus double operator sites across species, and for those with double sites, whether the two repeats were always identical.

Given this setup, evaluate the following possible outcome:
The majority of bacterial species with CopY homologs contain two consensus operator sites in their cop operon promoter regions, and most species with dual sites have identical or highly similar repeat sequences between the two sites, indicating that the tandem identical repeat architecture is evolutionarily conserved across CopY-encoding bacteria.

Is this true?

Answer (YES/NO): NO